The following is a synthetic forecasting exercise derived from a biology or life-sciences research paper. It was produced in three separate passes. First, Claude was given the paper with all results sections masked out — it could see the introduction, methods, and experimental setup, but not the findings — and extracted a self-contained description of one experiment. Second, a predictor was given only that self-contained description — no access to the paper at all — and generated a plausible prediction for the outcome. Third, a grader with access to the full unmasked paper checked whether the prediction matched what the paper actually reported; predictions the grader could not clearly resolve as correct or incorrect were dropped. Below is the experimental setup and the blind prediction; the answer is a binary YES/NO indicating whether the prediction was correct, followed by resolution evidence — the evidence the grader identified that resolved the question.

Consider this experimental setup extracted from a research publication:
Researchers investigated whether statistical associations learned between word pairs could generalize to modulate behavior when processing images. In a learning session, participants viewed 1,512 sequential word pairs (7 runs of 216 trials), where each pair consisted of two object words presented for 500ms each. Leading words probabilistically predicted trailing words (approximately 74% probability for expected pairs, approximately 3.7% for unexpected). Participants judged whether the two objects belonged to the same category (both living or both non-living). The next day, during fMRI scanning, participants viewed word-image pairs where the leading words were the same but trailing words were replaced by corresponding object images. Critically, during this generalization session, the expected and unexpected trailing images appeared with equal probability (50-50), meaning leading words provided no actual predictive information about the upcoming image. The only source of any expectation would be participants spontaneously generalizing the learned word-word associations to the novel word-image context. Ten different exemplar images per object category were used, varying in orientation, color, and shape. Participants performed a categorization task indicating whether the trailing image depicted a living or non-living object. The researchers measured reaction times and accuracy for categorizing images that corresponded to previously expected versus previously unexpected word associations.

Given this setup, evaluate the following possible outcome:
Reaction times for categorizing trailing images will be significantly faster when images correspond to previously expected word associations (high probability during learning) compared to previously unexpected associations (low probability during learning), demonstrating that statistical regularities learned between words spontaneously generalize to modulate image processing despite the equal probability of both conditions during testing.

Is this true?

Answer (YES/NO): YES